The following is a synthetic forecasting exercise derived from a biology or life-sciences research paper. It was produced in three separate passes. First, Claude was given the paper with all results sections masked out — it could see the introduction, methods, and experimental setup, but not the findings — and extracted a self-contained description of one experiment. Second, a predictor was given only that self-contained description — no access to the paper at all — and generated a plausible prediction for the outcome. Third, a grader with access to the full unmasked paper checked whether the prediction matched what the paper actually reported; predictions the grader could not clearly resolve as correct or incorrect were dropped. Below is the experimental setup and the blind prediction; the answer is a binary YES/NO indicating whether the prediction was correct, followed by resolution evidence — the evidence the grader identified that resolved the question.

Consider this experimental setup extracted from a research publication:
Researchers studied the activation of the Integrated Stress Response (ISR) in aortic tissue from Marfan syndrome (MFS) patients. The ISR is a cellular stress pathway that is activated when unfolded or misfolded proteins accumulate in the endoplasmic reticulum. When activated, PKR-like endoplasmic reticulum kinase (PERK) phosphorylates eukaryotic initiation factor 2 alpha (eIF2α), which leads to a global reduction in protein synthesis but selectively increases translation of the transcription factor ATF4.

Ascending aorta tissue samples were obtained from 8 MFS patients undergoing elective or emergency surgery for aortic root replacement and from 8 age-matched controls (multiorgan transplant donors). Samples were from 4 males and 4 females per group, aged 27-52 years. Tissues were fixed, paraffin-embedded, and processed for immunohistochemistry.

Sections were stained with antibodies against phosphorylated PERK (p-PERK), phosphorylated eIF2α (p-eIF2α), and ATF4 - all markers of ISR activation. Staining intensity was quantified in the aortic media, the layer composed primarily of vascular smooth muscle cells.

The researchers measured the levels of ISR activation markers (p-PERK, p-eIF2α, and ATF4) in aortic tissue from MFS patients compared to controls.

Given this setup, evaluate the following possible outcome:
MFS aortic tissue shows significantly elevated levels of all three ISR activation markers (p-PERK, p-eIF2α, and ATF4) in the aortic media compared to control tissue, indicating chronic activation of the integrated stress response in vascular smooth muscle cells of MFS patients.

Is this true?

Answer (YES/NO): YES